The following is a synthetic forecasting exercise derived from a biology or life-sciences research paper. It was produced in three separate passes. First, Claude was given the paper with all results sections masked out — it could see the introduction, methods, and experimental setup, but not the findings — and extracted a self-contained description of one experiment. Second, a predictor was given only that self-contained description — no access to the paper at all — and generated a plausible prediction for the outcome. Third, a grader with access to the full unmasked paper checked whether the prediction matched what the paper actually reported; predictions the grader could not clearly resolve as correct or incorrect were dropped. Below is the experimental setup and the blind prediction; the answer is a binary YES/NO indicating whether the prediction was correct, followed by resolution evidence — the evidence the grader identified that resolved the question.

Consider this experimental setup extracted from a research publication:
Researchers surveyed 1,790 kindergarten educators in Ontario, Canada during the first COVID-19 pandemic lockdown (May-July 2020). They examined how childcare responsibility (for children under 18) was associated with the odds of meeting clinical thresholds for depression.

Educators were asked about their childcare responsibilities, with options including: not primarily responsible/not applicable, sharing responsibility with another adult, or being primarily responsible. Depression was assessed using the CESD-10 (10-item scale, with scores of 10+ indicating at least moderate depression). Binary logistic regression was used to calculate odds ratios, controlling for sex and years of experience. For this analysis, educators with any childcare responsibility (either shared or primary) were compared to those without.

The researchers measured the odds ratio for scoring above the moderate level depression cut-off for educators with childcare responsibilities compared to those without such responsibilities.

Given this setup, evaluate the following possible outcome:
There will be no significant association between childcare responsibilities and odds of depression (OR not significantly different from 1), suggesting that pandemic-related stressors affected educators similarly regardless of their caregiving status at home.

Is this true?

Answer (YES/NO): NO